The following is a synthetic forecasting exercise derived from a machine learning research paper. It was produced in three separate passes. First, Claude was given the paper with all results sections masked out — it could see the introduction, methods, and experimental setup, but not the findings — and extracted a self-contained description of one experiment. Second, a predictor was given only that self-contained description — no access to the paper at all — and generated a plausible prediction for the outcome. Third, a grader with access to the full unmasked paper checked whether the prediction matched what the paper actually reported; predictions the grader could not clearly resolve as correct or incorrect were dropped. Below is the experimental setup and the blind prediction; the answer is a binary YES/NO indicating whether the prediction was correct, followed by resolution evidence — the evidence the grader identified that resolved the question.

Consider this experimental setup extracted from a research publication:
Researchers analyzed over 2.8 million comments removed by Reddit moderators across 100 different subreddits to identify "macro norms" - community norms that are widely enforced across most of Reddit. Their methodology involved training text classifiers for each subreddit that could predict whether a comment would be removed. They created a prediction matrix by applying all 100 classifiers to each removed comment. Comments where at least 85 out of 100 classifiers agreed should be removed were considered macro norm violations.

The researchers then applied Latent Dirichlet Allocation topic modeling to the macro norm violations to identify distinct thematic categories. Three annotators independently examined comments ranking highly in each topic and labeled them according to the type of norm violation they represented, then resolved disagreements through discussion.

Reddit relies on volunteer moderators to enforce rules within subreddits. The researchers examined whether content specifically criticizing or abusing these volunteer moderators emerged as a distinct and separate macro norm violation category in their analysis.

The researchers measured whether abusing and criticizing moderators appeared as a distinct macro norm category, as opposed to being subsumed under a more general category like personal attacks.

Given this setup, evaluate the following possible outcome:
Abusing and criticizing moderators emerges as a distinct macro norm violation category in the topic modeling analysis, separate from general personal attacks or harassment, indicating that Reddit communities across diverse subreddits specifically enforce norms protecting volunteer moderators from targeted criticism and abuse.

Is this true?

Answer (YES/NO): YES